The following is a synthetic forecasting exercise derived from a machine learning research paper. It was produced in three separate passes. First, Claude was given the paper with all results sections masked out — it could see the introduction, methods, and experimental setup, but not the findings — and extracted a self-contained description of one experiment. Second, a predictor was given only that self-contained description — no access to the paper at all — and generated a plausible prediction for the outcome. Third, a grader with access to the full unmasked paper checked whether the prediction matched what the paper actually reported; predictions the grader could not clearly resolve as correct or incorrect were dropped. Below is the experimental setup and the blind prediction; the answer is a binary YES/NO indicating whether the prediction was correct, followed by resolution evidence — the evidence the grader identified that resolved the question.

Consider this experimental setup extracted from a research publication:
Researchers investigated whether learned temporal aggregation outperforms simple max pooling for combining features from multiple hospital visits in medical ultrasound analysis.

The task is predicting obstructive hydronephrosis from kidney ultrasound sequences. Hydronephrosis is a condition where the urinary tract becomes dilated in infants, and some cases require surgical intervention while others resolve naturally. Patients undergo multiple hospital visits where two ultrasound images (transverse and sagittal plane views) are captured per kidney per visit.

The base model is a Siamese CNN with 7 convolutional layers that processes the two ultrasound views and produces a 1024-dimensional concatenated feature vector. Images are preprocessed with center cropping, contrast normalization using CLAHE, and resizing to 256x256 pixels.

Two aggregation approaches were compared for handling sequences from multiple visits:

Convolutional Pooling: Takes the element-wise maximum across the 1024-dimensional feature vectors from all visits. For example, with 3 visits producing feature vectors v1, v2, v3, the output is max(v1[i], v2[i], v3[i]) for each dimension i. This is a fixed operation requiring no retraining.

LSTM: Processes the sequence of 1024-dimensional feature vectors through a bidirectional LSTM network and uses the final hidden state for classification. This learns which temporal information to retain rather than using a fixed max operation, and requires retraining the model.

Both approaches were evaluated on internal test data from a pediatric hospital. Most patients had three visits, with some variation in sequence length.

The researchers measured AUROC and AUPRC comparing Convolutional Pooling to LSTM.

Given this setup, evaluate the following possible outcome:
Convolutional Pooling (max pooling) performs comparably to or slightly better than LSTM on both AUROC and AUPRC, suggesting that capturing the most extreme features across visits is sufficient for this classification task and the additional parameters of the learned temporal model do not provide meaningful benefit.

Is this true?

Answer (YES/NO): YES